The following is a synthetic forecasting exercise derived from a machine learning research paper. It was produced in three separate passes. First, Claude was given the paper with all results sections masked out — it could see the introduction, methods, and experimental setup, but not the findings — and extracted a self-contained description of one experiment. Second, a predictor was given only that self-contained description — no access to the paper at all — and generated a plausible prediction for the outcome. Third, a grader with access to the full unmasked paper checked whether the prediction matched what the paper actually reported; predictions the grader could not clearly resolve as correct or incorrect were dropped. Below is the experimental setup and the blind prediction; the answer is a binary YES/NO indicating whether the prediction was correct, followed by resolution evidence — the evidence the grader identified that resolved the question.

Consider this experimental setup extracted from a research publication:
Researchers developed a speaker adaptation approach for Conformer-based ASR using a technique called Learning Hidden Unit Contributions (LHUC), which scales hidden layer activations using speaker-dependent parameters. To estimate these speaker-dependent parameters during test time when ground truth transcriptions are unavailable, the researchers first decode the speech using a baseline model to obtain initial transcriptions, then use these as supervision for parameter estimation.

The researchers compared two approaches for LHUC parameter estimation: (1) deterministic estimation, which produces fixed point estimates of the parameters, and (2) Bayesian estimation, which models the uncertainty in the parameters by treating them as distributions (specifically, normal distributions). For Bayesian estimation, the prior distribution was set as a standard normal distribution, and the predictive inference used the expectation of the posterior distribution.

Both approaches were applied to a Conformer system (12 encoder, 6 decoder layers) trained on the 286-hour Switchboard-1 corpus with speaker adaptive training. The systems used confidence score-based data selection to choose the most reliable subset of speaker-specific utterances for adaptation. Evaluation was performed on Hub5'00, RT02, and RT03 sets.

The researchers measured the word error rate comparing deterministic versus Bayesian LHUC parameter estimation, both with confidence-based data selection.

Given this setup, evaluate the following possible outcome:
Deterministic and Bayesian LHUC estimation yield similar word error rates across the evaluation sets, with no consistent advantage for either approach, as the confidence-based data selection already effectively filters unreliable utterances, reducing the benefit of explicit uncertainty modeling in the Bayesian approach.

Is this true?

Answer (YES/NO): NO